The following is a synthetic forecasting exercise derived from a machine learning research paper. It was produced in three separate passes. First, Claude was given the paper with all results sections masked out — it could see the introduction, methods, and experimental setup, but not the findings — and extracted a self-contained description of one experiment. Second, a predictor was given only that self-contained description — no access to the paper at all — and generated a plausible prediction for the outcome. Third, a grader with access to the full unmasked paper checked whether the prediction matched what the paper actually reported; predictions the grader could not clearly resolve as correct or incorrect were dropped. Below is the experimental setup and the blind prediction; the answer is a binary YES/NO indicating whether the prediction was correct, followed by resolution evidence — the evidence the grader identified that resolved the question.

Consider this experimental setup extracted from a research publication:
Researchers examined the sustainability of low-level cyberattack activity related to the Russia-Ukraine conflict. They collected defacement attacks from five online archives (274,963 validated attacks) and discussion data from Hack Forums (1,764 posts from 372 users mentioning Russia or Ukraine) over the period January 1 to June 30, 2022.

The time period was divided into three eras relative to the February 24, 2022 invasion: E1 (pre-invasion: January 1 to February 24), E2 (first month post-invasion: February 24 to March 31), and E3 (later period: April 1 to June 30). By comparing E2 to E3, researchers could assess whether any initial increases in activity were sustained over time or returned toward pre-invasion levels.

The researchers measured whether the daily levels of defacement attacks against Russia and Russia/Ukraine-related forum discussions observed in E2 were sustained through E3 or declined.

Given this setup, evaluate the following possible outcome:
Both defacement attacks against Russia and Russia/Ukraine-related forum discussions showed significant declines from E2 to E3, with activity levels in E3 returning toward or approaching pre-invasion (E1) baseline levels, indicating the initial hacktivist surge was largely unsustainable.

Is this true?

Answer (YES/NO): YES